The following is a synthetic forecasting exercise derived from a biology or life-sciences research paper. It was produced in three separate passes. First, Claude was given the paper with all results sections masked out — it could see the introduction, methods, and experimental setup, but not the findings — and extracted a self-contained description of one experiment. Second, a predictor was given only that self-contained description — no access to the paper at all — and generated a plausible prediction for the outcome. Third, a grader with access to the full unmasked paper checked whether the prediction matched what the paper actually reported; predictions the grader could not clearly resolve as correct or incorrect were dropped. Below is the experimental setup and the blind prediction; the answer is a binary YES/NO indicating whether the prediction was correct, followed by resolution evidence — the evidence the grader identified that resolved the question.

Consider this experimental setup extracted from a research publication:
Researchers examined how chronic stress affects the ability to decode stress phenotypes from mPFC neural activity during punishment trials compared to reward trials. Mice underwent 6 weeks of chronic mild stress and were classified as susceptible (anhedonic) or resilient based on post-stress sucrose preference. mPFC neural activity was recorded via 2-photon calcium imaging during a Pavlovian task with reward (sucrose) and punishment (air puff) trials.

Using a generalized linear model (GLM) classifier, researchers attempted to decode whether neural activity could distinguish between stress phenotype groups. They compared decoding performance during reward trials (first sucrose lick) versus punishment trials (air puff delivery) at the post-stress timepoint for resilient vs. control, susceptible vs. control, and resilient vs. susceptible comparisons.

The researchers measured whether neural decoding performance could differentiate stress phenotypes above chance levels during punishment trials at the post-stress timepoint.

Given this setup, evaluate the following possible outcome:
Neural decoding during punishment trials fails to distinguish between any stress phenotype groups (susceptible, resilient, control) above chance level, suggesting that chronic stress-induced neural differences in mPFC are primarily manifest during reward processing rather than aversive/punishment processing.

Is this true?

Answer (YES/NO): YES